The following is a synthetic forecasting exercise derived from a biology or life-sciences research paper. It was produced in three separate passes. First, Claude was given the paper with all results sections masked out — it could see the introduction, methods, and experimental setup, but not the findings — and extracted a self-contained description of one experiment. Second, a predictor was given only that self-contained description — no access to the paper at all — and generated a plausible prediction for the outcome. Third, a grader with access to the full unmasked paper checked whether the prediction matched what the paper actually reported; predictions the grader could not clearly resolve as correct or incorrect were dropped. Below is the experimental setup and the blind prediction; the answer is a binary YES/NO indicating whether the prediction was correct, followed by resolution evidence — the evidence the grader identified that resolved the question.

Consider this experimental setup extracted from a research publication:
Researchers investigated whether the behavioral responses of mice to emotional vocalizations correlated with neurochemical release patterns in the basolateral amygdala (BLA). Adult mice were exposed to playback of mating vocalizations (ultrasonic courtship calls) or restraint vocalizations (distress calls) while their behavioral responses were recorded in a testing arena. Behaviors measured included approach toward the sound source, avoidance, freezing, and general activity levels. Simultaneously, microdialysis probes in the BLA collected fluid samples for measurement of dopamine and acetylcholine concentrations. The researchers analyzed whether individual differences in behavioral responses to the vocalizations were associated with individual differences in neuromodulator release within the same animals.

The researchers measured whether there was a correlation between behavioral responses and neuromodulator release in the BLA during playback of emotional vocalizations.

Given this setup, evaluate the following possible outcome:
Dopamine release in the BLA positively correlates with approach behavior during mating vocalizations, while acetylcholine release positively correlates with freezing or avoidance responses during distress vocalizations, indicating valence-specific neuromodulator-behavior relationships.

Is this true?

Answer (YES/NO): NO